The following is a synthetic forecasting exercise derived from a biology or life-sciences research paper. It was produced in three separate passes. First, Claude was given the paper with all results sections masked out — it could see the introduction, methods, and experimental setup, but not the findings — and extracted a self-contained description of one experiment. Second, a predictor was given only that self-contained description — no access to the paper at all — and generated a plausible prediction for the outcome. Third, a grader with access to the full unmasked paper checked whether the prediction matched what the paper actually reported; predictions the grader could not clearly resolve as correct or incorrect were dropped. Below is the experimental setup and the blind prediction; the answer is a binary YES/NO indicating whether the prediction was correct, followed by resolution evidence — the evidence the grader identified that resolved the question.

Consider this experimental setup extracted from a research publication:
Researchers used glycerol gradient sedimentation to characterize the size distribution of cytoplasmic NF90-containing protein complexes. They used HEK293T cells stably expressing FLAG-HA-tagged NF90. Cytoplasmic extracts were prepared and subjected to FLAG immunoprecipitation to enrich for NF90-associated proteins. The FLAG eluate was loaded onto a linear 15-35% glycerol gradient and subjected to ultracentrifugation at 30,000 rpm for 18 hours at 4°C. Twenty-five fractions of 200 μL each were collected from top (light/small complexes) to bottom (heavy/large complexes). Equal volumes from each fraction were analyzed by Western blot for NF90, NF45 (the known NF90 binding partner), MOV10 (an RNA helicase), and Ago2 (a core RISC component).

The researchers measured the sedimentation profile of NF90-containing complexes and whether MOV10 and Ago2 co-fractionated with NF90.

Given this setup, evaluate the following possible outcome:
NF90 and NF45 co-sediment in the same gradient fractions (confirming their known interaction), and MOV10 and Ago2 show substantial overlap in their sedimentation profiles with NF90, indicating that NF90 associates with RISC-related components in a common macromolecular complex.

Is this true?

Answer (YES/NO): YES